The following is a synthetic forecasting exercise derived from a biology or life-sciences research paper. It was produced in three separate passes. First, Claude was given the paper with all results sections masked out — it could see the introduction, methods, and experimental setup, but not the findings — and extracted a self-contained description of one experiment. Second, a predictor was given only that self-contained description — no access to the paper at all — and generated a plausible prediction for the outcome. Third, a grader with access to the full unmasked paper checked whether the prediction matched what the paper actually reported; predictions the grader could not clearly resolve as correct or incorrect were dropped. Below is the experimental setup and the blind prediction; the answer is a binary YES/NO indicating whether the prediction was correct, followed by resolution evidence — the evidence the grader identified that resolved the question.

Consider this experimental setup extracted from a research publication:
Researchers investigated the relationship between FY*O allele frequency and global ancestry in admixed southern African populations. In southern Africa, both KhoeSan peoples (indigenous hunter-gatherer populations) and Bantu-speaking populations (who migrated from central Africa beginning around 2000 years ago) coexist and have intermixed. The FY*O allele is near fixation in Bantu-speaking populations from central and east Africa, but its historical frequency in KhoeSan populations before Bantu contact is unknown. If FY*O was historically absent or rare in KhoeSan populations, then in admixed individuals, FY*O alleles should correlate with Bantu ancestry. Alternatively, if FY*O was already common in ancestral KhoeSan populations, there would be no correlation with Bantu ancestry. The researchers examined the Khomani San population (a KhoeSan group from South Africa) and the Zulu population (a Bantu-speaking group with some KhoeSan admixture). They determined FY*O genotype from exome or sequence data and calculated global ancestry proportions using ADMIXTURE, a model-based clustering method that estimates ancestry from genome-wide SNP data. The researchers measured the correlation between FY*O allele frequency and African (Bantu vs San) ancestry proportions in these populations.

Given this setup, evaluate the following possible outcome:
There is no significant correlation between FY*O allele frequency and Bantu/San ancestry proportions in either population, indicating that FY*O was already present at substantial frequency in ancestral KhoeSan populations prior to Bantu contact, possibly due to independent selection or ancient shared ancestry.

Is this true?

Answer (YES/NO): NO